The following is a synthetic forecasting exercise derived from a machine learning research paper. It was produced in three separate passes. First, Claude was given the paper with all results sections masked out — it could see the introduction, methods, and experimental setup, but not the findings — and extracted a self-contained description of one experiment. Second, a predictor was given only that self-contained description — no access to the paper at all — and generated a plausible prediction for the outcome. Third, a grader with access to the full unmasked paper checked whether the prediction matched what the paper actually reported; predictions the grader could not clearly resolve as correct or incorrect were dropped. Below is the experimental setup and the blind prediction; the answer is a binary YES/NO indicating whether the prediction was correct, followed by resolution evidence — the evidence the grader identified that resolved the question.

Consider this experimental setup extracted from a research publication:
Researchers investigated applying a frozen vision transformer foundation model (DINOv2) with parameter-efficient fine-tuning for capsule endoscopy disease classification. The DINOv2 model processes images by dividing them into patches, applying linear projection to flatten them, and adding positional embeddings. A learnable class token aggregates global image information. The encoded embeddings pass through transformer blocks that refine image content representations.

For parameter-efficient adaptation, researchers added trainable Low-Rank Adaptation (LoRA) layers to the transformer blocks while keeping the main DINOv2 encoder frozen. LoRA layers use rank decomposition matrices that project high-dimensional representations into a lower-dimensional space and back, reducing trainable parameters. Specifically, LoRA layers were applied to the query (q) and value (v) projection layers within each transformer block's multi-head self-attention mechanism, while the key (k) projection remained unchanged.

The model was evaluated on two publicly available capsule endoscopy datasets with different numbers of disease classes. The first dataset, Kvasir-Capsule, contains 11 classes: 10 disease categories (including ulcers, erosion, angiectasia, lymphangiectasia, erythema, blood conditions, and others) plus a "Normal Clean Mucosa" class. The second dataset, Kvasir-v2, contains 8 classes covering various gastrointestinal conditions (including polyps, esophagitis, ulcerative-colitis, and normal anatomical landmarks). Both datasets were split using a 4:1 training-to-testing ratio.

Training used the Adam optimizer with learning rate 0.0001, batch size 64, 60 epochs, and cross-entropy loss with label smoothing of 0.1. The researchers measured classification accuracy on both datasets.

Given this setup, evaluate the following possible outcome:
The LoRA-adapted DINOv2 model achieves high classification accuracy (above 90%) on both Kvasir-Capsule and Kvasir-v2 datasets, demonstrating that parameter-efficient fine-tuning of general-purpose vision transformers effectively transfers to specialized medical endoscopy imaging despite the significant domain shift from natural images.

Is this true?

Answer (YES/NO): YES